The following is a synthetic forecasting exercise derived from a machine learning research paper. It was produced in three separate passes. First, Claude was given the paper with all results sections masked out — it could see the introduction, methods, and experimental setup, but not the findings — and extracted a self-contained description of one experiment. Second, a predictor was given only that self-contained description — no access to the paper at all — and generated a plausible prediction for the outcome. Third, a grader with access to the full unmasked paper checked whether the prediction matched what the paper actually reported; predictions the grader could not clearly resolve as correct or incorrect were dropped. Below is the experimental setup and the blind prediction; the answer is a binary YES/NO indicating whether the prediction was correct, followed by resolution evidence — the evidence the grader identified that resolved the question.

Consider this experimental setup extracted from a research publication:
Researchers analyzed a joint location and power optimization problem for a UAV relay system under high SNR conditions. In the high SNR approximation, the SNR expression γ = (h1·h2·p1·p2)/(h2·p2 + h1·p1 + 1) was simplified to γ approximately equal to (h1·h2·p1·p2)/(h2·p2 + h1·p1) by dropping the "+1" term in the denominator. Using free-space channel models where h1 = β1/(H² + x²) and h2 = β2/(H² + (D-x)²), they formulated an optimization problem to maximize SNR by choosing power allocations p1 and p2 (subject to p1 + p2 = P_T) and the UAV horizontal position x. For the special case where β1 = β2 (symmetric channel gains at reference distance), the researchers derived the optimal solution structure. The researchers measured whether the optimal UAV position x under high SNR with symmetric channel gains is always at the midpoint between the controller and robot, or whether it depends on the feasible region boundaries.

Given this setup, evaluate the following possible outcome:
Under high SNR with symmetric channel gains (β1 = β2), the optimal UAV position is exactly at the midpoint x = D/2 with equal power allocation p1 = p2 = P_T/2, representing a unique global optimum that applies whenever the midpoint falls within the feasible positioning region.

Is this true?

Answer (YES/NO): YES